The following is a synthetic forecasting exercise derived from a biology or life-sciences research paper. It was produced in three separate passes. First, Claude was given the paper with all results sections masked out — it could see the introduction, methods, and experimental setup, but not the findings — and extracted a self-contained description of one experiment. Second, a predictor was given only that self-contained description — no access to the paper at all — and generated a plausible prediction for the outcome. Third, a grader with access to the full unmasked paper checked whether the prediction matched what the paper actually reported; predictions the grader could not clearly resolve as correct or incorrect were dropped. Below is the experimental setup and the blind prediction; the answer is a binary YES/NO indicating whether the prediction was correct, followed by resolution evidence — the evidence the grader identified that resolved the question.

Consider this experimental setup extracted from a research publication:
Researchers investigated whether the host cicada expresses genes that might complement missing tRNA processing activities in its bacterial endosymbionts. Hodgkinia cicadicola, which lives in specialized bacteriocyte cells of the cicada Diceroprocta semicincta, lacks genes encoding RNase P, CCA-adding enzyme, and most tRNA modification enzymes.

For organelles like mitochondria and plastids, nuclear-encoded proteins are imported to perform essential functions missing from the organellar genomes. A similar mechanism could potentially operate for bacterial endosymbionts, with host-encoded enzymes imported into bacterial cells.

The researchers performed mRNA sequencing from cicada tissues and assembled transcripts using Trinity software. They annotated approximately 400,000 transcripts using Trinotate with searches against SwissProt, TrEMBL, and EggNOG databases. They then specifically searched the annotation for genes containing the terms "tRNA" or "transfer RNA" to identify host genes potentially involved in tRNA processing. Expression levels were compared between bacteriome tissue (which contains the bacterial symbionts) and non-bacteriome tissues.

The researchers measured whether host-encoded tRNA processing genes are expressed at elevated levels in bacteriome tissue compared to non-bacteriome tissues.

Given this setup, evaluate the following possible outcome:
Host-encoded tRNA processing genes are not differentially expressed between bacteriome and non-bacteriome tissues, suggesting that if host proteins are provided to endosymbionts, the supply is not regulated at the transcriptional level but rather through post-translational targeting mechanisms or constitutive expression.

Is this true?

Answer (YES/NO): NO